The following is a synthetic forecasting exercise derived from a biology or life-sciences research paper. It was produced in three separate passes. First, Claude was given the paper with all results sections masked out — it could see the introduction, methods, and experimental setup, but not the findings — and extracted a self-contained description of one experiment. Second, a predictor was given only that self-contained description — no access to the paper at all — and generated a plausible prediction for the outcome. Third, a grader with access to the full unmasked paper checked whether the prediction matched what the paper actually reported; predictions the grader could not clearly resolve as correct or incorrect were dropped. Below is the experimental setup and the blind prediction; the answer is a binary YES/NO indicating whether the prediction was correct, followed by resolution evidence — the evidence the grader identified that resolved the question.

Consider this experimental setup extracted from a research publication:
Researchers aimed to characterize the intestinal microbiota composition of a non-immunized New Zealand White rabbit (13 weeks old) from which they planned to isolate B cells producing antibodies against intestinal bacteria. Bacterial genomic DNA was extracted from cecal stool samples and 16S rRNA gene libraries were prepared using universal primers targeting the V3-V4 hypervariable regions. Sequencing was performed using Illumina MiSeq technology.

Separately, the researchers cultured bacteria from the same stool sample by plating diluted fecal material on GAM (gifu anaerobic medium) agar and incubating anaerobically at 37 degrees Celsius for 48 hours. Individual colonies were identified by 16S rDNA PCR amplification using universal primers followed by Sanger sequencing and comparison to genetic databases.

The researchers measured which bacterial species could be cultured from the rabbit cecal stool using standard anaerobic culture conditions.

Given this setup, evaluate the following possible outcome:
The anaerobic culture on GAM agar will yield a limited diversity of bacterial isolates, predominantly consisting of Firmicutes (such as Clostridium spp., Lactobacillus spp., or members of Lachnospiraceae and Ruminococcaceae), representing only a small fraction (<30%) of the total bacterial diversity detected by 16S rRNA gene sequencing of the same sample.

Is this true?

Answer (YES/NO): NO